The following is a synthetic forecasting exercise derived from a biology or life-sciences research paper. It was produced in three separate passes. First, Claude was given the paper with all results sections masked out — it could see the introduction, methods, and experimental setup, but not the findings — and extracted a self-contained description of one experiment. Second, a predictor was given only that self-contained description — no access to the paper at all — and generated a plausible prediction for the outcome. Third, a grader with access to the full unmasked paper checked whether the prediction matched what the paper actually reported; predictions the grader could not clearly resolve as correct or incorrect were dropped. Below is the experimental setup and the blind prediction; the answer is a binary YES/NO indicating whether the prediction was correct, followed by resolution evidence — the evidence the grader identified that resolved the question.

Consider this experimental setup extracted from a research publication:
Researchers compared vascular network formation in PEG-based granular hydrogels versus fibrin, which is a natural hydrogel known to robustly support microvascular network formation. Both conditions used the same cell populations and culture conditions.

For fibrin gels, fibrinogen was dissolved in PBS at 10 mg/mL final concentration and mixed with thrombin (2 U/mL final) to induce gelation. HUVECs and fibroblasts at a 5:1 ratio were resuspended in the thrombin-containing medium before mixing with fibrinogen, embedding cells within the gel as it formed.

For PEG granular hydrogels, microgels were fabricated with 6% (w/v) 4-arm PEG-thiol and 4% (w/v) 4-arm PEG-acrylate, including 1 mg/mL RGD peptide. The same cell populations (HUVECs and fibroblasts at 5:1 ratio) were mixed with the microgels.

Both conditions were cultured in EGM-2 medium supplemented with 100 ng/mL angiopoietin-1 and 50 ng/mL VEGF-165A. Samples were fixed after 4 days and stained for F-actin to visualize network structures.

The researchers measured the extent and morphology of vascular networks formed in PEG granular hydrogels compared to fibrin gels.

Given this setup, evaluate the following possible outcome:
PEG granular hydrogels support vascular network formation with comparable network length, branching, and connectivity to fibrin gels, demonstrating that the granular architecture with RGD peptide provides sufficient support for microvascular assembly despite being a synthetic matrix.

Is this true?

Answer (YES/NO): NO